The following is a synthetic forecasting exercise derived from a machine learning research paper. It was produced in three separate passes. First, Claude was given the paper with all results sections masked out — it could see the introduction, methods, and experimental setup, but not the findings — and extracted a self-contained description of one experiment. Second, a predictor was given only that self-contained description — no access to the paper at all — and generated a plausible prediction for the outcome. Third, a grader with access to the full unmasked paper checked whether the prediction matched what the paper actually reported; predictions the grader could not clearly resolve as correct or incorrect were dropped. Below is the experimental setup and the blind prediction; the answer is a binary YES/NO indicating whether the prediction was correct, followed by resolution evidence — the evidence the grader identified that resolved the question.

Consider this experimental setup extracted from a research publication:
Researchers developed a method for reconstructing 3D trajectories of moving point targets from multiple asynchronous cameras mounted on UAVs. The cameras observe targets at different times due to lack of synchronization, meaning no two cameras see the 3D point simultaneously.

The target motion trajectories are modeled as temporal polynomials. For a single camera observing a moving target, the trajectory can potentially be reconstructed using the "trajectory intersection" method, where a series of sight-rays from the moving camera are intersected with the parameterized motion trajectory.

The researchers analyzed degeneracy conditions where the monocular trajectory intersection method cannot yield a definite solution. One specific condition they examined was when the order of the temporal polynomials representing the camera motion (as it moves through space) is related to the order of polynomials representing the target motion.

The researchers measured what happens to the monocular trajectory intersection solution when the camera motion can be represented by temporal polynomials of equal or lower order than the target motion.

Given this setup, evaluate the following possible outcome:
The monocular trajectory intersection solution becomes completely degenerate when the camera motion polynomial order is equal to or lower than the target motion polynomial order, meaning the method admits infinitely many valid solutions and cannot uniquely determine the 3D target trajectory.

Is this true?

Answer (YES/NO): YES